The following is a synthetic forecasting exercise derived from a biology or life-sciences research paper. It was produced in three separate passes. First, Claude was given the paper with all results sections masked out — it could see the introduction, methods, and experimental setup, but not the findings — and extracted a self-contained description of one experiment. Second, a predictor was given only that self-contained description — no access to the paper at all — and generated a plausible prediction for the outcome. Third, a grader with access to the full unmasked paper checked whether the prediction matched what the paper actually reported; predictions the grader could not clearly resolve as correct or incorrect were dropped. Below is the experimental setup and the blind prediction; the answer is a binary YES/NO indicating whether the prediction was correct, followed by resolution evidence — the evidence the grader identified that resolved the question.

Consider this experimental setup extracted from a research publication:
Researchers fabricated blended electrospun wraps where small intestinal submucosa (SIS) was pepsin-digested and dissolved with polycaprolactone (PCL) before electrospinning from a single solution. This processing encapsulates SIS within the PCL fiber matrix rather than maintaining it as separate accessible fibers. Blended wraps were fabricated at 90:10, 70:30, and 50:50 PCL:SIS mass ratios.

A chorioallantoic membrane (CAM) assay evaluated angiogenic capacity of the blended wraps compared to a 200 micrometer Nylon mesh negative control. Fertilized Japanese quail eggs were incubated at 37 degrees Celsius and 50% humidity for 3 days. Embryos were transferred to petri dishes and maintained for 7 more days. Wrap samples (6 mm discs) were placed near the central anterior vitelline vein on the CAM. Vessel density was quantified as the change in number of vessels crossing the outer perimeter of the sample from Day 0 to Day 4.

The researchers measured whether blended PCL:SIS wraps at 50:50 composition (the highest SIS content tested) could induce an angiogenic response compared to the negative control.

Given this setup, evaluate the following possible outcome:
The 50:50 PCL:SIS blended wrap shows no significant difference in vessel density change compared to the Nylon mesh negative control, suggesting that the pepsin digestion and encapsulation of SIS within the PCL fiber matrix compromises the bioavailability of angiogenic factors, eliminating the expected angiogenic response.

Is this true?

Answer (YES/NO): NO